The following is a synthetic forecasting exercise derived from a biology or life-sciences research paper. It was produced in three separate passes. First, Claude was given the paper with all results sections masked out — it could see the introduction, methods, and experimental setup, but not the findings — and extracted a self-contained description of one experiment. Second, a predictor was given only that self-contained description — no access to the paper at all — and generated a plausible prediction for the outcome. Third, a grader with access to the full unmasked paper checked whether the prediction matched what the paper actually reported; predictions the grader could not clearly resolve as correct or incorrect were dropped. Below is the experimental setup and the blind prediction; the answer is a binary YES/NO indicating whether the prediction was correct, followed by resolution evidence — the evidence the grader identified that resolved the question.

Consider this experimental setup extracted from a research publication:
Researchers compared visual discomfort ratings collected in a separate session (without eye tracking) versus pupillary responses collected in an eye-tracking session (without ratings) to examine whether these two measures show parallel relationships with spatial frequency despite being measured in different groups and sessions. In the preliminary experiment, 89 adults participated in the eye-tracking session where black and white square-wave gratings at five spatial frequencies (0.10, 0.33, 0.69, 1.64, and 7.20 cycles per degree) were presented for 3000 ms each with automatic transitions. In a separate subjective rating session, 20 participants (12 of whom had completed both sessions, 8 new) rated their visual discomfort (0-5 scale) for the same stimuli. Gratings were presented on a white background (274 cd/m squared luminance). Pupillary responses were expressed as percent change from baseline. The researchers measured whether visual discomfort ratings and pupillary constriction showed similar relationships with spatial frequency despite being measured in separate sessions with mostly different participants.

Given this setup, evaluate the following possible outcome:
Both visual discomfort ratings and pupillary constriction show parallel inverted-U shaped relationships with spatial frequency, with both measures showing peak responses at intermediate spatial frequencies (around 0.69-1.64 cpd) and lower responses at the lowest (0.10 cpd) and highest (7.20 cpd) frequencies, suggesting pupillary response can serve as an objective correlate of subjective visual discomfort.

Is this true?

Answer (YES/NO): NO